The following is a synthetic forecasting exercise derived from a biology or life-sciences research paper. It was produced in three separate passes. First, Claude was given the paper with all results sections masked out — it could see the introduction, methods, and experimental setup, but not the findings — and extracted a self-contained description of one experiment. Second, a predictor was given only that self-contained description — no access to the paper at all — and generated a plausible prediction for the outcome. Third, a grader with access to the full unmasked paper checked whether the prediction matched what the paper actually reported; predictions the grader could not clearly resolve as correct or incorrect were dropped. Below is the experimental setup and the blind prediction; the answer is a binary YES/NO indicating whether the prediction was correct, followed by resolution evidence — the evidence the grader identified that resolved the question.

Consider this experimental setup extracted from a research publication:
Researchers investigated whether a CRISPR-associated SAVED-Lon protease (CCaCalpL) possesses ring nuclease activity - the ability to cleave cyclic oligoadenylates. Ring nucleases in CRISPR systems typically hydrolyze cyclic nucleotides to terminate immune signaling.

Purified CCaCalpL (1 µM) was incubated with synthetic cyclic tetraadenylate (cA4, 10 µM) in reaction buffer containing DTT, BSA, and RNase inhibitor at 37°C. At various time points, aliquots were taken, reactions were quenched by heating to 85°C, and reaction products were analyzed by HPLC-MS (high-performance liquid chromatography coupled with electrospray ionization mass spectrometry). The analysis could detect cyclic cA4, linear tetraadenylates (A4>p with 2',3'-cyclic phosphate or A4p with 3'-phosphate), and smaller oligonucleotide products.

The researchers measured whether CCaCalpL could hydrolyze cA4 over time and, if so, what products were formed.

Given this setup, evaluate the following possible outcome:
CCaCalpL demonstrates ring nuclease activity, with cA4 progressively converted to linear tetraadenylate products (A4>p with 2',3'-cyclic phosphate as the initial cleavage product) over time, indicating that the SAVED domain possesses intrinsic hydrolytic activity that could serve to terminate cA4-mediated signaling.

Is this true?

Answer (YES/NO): YES